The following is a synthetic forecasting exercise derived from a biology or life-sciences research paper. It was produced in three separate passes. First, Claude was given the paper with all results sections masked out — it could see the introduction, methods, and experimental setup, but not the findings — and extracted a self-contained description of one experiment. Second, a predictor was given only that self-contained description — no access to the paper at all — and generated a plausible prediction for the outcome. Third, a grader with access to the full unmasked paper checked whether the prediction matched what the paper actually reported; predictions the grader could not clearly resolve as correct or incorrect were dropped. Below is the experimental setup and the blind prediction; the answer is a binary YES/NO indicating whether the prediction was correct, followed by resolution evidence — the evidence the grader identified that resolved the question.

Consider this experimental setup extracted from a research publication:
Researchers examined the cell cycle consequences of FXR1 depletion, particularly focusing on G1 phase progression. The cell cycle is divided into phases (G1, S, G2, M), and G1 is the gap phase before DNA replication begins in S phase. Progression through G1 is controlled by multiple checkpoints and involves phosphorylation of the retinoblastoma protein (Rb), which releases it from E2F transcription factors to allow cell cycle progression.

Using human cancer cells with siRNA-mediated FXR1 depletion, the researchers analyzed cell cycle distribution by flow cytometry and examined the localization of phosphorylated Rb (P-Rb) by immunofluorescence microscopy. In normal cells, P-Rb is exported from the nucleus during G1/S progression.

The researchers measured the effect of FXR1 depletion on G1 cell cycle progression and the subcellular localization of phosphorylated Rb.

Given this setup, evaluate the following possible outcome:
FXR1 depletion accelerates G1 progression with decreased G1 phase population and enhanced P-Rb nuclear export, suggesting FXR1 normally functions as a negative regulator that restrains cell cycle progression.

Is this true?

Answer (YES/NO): NO